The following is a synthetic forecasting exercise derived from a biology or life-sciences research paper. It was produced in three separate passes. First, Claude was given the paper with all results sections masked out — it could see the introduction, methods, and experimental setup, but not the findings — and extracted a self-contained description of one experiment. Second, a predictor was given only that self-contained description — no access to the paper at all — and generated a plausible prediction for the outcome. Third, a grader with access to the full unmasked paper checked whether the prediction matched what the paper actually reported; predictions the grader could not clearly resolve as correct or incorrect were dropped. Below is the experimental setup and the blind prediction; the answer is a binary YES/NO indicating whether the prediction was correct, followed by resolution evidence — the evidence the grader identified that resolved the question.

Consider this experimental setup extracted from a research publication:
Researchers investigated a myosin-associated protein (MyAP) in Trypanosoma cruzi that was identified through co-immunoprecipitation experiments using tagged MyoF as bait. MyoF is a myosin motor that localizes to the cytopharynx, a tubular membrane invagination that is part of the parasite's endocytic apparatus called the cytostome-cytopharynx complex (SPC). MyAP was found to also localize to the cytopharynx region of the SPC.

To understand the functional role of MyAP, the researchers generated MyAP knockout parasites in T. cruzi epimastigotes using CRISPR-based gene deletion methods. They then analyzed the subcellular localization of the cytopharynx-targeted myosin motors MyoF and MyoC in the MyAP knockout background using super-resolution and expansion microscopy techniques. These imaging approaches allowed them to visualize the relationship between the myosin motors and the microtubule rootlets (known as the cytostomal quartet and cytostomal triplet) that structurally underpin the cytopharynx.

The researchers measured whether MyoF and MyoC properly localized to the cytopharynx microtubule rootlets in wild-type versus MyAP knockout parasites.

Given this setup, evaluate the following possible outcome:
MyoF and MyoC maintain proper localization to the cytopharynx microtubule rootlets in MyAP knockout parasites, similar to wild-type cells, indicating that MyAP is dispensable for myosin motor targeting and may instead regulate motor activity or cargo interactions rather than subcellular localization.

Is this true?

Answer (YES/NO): NO